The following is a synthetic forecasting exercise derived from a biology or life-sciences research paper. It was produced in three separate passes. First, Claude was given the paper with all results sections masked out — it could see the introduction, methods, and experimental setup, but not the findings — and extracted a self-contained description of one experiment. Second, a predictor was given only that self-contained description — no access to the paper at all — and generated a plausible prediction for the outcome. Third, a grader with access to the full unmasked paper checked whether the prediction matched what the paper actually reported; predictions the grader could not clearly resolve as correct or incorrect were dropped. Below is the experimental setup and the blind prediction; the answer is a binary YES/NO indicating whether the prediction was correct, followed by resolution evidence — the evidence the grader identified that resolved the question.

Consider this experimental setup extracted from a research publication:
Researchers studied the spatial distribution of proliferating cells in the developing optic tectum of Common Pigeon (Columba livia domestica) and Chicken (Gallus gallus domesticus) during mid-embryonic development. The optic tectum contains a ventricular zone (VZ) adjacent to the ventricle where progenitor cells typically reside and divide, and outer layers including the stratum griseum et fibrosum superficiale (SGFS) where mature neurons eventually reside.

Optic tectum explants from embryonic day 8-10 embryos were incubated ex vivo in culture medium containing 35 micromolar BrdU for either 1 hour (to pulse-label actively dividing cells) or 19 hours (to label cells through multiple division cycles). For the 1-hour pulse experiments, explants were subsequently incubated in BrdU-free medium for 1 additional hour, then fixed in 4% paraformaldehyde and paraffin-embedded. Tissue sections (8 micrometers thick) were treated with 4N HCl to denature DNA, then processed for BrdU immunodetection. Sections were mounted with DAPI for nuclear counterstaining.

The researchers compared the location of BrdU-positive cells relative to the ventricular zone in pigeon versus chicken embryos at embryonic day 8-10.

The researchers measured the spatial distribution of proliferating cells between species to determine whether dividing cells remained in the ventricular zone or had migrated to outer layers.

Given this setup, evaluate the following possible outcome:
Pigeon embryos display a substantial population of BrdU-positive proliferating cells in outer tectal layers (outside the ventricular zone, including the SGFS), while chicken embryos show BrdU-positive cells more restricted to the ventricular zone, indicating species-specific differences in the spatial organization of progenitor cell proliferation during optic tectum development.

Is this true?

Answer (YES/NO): NO